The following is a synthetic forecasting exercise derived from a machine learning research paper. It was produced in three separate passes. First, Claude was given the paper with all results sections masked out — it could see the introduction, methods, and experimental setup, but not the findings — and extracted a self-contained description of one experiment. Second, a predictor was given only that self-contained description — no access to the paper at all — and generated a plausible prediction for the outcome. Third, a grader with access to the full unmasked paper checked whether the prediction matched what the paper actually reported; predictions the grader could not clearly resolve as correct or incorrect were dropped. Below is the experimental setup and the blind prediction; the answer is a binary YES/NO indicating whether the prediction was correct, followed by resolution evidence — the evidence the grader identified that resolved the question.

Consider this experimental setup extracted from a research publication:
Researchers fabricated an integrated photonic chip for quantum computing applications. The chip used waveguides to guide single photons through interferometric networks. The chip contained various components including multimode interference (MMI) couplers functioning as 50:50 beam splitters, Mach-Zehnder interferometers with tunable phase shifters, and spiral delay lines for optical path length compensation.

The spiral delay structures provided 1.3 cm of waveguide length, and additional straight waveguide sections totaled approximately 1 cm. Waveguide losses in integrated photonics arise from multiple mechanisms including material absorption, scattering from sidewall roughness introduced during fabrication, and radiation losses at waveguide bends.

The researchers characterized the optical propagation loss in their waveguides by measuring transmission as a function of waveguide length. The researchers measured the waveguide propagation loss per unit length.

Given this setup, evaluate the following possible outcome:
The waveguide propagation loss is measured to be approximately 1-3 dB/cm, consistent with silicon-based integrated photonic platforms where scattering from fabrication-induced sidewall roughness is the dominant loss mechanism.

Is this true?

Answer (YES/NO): YES